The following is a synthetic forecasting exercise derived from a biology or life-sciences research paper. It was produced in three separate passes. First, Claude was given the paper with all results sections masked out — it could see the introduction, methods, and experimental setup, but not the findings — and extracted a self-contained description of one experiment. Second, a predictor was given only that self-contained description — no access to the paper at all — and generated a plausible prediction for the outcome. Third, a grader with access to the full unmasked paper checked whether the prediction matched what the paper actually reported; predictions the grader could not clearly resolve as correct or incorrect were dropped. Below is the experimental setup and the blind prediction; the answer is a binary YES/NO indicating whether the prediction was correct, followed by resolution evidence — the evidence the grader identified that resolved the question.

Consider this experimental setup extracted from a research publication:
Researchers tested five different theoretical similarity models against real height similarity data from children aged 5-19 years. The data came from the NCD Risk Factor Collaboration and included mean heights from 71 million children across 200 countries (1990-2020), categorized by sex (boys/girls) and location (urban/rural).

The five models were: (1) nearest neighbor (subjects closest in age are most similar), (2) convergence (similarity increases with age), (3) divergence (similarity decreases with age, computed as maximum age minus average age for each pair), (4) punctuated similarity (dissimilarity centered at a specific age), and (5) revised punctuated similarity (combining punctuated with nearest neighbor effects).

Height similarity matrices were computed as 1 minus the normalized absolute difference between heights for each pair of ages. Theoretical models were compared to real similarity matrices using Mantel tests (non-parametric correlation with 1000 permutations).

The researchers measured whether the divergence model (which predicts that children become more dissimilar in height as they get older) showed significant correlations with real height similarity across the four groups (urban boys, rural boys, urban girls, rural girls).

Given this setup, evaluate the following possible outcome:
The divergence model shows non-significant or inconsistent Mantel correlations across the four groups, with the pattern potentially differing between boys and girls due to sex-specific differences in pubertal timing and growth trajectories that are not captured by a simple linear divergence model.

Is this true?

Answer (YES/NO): YES